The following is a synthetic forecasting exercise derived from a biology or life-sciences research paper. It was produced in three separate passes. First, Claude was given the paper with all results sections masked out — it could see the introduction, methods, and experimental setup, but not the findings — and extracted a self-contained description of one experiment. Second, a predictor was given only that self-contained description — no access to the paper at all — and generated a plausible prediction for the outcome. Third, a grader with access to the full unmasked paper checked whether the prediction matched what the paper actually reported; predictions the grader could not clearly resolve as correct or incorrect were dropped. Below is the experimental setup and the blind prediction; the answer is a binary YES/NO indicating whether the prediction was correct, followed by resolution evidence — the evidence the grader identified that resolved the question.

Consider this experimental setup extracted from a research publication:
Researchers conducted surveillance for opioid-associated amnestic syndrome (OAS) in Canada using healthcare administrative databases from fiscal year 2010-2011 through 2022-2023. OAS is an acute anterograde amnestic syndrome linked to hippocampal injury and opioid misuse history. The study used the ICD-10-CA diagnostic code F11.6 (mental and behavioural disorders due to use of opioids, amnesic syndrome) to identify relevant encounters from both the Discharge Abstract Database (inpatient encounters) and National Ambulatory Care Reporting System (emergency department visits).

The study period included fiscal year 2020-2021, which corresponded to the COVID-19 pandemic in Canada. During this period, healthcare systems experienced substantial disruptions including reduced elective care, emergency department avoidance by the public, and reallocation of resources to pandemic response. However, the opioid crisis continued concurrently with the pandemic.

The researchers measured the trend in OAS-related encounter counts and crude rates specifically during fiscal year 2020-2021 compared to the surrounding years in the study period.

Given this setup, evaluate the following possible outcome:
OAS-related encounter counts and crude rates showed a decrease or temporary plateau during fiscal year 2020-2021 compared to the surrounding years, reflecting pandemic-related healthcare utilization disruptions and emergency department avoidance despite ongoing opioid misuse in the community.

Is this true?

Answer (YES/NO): YES